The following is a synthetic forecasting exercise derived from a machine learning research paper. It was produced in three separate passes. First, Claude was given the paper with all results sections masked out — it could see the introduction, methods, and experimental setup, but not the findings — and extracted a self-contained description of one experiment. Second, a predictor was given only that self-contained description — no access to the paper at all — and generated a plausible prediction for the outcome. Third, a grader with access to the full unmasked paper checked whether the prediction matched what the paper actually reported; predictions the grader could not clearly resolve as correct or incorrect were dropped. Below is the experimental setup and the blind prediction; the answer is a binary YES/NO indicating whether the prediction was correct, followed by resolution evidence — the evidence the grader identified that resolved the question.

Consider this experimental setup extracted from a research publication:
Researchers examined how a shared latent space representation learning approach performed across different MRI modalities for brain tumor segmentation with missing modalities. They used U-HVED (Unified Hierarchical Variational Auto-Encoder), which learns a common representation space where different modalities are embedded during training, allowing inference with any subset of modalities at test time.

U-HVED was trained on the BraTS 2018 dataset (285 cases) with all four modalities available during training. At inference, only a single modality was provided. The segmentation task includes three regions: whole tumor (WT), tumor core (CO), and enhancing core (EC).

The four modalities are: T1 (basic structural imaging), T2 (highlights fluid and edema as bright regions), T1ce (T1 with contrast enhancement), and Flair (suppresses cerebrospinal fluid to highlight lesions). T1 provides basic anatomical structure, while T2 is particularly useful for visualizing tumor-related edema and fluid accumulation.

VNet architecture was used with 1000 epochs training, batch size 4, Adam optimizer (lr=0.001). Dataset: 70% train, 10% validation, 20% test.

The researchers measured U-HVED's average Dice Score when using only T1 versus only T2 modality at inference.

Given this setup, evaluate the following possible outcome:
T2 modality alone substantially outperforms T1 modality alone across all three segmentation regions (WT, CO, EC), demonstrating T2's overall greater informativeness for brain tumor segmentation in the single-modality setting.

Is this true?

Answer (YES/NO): YES